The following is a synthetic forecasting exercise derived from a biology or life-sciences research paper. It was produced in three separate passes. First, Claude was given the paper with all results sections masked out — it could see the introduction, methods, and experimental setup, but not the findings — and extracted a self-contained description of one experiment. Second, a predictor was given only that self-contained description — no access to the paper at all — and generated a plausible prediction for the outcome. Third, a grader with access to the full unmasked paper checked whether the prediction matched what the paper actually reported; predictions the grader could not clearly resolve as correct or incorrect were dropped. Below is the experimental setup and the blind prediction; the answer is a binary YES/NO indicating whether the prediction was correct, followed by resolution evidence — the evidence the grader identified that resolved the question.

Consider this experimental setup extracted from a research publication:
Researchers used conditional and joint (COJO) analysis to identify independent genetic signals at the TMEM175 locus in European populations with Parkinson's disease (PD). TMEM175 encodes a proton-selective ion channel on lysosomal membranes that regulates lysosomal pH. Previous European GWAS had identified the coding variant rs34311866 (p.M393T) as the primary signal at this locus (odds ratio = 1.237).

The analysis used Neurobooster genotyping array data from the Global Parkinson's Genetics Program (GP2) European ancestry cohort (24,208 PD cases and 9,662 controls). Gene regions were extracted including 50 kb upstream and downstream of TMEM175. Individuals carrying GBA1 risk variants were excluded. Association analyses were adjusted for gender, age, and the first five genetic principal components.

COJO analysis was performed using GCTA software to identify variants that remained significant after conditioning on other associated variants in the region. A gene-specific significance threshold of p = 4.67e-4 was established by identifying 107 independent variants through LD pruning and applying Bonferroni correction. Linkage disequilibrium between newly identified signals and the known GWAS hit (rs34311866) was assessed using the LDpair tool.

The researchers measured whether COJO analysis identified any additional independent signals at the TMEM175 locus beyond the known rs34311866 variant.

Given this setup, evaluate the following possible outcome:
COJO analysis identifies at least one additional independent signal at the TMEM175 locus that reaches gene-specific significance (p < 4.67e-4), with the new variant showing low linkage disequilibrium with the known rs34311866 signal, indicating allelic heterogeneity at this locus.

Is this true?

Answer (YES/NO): NO